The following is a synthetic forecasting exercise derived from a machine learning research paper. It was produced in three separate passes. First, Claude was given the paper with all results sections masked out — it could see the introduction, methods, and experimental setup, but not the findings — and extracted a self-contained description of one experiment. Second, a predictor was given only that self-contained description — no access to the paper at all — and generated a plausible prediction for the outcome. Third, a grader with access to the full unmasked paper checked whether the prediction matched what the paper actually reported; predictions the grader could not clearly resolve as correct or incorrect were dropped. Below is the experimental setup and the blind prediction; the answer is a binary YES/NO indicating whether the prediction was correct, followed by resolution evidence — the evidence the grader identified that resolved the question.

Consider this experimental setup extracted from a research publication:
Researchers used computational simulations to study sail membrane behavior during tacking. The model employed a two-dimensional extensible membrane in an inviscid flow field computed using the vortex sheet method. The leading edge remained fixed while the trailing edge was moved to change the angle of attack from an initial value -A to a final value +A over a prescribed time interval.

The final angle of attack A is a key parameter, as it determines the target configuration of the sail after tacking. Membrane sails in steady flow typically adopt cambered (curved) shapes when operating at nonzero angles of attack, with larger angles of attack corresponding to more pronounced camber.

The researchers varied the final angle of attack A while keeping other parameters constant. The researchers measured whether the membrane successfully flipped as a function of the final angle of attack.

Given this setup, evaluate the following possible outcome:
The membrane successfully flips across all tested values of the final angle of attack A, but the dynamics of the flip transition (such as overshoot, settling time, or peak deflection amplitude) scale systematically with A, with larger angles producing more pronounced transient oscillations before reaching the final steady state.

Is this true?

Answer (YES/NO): NO